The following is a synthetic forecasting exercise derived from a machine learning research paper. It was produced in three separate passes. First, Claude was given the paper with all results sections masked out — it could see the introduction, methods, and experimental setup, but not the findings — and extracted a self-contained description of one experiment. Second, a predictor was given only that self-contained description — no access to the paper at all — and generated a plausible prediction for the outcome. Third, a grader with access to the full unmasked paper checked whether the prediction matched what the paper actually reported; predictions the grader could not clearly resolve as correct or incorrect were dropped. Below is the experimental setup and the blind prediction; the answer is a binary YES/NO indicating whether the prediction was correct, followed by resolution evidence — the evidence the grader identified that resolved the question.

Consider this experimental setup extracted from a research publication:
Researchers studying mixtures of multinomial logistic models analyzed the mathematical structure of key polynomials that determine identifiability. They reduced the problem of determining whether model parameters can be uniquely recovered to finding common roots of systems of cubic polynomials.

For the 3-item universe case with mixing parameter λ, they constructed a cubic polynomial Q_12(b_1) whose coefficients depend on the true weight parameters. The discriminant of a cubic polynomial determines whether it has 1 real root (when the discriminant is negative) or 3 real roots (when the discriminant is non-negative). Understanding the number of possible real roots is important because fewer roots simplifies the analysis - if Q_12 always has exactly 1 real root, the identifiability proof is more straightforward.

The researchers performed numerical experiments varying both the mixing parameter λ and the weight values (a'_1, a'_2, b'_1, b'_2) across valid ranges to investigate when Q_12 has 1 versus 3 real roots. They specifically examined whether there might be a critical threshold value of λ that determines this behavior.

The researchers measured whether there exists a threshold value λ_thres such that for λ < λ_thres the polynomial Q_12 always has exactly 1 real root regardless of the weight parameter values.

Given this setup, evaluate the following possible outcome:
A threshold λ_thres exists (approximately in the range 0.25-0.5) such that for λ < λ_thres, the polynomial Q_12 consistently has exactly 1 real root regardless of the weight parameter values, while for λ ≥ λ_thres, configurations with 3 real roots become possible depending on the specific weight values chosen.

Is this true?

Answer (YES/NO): NO